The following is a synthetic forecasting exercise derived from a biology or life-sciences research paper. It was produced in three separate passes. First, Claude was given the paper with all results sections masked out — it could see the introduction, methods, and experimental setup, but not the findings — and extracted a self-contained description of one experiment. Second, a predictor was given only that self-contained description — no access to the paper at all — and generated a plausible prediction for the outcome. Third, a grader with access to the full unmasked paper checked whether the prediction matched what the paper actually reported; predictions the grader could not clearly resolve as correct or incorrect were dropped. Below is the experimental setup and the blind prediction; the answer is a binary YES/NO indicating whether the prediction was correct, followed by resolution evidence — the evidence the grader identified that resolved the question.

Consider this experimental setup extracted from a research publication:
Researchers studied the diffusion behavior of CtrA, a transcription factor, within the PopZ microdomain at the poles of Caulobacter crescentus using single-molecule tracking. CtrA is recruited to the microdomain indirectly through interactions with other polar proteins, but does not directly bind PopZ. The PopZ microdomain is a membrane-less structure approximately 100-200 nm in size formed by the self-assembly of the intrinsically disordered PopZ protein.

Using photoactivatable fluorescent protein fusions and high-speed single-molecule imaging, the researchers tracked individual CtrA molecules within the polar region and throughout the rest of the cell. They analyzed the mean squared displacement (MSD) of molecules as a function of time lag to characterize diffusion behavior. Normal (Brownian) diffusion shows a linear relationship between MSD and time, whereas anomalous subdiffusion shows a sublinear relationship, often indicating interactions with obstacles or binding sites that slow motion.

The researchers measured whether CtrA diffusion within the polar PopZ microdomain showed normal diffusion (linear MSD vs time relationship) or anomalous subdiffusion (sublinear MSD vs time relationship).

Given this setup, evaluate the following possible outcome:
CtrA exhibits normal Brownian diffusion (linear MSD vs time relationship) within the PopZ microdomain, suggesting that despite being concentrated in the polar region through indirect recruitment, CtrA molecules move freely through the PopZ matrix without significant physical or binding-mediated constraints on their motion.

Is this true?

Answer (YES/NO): NO